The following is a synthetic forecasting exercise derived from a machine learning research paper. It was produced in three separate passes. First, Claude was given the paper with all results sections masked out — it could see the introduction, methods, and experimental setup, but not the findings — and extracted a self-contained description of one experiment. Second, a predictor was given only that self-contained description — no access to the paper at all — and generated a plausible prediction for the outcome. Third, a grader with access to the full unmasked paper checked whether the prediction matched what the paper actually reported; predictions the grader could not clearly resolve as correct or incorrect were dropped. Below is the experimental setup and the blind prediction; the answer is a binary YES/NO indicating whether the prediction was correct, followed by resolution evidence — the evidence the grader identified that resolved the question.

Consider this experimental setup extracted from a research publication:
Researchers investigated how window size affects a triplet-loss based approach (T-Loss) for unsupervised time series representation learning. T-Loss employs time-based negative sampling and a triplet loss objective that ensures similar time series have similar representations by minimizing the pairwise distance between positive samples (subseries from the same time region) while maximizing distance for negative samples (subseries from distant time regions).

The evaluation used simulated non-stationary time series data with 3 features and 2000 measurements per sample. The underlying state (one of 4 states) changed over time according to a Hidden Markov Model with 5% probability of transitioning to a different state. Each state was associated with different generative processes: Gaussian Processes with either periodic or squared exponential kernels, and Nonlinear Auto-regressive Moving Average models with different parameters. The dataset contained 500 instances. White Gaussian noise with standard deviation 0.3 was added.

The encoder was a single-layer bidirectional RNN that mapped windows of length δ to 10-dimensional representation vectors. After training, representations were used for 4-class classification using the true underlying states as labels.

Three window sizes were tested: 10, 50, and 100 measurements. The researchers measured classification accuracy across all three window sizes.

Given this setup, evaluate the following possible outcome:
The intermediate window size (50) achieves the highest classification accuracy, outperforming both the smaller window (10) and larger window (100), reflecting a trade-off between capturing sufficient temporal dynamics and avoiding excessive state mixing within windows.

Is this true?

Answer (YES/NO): YES